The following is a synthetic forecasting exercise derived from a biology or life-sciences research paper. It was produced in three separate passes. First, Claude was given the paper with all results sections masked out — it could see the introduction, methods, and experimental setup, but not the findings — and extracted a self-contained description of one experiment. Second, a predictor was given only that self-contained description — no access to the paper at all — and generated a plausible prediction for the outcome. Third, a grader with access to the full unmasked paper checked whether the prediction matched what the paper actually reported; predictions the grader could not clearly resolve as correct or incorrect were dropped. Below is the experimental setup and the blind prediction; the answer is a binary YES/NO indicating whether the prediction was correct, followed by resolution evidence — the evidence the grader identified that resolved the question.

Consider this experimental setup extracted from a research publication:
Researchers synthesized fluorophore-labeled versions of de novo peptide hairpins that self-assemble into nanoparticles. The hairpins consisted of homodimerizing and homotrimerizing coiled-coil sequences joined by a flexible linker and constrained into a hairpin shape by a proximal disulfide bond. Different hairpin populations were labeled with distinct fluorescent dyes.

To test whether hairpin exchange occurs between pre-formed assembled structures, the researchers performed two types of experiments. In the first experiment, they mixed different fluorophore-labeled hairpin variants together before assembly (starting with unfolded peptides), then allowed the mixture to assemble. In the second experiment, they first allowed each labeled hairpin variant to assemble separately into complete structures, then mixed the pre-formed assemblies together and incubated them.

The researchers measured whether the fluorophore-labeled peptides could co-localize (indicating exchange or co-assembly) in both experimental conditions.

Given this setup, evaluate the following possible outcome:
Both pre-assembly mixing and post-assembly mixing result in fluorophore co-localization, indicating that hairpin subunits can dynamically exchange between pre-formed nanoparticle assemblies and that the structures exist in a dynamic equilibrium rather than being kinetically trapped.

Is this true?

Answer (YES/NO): NO